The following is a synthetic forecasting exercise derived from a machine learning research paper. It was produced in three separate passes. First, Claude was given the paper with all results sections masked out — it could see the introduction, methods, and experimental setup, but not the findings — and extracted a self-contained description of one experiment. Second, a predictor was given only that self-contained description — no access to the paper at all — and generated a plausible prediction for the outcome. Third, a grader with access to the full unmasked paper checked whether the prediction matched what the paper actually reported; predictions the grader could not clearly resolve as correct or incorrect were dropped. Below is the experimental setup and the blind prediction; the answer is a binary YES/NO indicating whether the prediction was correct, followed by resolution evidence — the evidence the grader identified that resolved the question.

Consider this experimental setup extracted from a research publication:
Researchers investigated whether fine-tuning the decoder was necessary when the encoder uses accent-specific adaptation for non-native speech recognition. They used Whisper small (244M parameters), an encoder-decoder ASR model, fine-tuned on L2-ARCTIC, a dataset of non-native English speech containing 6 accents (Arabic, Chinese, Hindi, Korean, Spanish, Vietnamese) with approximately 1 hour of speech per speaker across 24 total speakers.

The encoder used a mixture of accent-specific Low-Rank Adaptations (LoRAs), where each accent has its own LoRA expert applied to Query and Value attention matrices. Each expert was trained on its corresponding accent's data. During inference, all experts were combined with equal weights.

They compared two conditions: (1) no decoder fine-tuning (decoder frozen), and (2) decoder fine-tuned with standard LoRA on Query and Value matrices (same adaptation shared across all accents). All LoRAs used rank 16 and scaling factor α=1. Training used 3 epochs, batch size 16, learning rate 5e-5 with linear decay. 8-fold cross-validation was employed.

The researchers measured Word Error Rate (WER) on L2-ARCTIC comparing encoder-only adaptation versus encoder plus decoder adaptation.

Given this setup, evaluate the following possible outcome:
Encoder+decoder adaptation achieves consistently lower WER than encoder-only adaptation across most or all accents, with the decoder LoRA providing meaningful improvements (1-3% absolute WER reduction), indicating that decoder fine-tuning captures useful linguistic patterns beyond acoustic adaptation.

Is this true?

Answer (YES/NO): YES